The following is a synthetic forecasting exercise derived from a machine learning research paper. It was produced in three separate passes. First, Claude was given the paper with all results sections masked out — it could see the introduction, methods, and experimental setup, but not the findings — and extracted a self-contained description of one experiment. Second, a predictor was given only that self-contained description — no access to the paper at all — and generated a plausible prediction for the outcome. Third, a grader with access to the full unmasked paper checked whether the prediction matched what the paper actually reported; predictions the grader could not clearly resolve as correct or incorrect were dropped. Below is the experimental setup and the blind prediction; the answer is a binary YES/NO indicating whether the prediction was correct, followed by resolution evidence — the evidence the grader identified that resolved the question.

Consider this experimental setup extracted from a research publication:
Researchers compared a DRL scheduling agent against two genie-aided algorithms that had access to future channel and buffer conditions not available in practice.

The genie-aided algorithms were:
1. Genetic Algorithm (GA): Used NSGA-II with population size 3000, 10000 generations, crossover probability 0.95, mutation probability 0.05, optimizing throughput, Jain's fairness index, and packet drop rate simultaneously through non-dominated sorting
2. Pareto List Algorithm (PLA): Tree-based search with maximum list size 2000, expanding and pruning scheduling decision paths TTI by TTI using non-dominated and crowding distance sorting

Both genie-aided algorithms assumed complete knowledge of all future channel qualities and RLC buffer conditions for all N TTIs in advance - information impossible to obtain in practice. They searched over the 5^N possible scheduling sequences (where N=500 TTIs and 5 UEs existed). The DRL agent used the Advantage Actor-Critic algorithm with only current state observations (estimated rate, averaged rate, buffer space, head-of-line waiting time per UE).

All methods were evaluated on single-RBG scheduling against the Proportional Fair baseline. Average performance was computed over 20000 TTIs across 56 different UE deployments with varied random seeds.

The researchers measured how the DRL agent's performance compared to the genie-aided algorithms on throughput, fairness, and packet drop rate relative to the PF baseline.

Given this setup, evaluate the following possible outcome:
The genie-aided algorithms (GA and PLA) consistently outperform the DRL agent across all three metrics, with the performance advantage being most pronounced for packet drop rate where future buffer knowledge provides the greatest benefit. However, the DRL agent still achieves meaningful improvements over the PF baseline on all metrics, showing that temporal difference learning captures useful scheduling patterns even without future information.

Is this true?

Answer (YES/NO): NO